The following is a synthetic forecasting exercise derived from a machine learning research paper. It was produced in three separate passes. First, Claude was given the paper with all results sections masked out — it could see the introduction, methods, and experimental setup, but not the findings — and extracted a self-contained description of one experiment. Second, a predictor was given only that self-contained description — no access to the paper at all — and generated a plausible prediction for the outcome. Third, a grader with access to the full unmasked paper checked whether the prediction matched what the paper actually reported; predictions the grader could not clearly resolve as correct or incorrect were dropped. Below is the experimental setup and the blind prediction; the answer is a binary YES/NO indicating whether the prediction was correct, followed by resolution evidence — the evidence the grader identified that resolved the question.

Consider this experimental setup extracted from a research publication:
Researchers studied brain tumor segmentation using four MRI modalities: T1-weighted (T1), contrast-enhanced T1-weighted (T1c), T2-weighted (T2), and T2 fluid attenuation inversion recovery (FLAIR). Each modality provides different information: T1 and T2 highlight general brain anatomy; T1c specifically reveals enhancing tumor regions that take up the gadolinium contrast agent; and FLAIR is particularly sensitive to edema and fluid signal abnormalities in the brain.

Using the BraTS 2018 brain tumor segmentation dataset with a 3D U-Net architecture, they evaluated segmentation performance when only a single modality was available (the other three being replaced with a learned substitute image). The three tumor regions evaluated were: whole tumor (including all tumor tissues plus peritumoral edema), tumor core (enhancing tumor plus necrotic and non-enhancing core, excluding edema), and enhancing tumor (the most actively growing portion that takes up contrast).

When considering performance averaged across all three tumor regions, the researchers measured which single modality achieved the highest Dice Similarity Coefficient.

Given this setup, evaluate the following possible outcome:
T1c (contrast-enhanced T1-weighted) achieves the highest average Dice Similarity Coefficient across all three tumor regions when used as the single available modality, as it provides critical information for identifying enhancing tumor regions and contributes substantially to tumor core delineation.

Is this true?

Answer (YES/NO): YES